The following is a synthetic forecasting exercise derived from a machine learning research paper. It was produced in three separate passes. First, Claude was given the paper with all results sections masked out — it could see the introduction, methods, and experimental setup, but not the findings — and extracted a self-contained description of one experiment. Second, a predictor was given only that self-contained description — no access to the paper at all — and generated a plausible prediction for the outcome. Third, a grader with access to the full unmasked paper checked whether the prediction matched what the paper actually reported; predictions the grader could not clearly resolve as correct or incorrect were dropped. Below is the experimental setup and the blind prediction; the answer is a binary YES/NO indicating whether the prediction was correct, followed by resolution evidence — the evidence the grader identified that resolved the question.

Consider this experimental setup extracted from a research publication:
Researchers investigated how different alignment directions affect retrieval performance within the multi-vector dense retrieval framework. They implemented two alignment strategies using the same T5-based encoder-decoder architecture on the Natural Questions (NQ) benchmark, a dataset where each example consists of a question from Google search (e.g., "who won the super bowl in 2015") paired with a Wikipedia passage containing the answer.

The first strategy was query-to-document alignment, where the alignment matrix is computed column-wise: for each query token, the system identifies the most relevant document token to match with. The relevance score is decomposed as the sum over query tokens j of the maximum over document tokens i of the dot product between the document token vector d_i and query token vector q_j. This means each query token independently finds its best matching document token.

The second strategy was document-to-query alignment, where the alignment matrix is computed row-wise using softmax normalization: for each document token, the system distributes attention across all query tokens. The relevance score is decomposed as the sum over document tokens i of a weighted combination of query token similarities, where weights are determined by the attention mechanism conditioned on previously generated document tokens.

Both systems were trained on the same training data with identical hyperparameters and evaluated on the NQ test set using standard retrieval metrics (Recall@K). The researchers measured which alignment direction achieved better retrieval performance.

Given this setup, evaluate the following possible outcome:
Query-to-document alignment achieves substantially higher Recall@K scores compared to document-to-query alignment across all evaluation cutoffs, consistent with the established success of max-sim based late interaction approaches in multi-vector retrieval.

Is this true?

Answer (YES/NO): YES